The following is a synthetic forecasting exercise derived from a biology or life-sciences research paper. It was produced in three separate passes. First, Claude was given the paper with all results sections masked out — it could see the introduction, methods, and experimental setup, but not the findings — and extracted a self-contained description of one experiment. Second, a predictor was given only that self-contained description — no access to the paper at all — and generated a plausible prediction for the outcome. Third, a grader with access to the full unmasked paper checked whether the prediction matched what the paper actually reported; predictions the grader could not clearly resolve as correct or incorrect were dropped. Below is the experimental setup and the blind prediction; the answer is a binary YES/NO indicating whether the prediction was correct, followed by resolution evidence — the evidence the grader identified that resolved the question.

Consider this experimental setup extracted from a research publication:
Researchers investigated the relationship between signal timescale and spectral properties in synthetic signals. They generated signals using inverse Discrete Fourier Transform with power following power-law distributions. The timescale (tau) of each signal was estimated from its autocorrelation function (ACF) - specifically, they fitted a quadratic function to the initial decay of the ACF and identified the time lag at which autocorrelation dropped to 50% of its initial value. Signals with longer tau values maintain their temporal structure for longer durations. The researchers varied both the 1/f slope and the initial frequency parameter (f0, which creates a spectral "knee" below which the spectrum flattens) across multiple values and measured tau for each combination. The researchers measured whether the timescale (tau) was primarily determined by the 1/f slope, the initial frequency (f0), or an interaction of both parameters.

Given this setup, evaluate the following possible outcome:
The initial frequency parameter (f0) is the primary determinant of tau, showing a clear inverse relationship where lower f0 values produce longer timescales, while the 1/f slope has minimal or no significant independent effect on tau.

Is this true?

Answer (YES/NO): NO